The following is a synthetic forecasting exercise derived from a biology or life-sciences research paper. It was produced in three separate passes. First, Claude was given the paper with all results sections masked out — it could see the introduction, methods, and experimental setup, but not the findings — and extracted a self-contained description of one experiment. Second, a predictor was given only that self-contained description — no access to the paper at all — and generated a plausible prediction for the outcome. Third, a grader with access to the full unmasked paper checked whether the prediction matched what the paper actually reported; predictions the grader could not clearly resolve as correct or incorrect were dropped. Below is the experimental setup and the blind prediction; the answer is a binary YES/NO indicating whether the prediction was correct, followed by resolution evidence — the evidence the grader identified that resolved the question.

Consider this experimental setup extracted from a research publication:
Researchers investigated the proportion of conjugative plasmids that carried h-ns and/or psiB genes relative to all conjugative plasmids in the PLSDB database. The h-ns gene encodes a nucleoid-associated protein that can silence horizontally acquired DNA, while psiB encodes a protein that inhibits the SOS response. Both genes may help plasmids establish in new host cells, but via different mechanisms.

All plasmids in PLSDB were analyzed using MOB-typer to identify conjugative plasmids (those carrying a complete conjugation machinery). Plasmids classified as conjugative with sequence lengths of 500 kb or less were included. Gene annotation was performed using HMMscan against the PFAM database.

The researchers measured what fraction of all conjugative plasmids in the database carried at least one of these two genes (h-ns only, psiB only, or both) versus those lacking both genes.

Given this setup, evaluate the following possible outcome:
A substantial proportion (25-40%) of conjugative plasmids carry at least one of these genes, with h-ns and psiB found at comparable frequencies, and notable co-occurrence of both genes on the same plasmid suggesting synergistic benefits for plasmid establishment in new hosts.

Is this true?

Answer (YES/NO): NO